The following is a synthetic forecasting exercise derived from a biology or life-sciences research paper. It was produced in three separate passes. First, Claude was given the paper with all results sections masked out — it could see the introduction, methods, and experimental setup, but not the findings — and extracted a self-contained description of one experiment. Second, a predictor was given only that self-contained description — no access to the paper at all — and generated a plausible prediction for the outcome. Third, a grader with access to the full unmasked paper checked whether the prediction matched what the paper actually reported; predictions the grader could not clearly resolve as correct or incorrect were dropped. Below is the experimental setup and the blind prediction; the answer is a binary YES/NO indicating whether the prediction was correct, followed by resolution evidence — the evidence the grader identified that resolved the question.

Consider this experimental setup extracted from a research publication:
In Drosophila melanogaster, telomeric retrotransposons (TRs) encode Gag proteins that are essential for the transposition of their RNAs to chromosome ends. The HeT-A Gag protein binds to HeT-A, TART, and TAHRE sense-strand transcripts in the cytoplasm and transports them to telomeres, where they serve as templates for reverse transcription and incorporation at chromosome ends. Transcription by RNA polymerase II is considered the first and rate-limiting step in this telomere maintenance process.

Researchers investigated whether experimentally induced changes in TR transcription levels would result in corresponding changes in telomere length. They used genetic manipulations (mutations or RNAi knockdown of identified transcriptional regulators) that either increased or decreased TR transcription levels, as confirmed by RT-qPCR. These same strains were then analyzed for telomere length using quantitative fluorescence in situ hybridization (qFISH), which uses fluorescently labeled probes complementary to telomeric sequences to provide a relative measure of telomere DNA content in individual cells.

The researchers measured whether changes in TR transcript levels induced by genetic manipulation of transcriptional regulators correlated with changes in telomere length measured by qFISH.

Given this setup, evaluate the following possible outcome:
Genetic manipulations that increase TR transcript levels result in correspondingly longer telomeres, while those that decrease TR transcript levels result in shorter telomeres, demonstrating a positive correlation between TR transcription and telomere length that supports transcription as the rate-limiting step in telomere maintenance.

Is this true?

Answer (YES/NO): NO